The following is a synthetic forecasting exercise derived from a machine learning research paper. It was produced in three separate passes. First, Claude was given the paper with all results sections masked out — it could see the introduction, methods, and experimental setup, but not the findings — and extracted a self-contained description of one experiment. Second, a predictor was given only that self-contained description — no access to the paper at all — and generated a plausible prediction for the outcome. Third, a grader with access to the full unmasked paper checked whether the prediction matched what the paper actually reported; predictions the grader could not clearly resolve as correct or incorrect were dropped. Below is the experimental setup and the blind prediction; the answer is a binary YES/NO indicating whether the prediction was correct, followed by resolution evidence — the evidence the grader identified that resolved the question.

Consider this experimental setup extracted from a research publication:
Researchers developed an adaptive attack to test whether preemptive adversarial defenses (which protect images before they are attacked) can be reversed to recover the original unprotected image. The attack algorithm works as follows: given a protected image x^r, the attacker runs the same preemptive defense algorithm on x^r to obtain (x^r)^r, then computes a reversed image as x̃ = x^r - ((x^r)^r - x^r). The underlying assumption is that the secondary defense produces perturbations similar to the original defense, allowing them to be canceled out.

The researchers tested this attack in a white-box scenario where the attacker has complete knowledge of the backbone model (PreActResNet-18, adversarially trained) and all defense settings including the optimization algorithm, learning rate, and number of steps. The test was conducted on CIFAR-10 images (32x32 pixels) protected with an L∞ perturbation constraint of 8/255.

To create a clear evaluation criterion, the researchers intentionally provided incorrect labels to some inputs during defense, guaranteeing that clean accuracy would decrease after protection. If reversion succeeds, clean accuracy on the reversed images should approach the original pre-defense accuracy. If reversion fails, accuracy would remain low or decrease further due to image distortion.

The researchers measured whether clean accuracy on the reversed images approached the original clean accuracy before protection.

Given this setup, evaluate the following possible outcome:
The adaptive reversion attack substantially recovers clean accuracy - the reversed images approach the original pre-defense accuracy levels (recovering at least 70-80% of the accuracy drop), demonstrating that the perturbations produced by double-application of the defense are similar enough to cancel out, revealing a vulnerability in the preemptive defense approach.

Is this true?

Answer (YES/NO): YES